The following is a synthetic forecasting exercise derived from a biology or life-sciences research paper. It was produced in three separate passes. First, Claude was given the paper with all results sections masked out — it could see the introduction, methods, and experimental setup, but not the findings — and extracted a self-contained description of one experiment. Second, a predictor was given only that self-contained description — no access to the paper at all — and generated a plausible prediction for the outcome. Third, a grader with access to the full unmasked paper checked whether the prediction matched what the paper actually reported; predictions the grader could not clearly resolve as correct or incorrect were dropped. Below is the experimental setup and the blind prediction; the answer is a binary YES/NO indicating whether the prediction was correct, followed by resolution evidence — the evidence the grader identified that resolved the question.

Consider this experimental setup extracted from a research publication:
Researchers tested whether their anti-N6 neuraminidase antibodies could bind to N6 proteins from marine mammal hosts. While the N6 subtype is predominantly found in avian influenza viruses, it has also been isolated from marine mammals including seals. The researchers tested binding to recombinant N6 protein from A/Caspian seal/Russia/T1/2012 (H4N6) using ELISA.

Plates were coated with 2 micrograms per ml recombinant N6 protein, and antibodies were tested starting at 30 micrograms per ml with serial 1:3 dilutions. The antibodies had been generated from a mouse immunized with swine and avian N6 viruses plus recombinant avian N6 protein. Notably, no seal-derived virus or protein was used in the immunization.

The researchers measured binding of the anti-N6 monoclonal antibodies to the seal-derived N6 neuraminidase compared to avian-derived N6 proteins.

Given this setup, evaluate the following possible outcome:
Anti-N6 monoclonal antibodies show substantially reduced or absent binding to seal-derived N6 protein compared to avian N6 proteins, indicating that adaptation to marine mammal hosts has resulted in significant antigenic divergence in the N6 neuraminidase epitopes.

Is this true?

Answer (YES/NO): NO